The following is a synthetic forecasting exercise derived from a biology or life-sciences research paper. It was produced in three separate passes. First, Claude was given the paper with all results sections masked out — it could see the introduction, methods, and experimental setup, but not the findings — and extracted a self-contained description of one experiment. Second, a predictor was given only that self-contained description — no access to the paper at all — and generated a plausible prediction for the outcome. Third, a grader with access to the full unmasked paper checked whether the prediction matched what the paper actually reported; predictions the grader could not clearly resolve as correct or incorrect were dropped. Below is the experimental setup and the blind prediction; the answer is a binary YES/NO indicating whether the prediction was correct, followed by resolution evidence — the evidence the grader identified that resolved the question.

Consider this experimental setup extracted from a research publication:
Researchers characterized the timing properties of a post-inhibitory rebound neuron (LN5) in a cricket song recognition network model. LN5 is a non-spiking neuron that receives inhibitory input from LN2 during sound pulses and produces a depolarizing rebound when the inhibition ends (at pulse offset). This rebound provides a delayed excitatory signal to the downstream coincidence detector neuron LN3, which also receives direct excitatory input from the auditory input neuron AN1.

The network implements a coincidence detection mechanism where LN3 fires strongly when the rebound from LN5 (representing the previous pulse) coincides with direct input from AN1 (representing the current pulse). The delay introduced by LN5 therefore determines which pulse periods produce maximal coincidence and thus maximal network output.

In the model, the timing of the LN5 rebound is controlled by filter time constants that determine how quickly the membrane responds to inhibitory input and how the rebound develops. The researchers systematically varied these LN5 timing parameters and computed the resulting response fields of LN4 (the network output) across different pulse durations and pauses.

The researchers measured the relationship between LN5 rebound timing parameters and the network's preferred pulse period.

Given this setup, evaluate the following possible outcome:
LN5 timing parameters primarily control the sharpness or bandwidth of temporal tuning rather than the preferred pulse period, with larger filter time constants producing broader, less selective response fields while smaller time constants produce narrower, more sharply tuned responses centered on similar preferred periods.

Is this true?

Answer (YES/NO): NO